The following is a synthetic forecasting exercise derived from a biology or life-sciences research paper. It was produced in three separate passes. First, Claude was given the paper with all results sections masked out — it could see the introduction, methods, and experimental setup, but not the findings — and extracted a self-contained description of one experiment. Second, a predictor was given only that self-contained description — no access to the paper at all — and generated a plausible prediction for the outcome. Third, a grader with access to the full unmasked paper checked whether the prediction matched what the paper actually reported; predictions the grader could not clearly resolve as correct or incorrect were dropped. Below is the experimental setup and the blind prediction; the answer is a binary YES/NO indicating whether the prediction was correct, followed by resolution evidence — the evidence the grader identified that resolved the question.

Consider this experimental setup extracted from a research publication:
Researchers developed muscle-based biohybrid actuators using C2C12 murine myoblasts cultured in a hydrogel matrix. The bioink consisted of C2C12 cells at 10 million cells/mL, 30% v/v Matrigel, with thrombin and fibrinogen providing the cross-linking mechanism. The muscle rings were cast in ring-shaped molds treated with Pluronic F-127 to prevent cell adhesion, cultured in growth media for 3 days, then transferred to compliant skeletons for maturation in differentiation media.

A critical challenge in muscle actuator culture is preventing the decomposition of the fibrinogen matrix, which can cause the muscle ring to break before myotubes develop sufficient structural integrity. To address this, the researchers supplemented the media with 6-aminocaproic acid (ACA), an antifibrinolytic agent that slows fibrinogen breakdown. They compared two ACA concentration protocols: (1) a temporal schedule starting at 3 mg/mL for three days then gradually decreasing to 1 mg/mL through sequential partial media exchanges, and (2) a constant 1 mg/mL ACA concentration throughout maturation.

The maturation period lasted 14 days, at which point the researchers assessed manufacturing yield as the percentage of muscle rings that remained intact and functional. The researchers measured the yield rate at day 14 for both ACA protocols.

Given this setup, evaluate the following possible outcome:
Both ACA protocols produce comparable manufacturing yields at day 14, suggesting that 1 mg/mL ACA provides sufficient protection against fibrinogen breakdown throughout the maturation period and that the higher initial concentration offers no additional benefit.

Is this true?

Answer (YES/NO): NO